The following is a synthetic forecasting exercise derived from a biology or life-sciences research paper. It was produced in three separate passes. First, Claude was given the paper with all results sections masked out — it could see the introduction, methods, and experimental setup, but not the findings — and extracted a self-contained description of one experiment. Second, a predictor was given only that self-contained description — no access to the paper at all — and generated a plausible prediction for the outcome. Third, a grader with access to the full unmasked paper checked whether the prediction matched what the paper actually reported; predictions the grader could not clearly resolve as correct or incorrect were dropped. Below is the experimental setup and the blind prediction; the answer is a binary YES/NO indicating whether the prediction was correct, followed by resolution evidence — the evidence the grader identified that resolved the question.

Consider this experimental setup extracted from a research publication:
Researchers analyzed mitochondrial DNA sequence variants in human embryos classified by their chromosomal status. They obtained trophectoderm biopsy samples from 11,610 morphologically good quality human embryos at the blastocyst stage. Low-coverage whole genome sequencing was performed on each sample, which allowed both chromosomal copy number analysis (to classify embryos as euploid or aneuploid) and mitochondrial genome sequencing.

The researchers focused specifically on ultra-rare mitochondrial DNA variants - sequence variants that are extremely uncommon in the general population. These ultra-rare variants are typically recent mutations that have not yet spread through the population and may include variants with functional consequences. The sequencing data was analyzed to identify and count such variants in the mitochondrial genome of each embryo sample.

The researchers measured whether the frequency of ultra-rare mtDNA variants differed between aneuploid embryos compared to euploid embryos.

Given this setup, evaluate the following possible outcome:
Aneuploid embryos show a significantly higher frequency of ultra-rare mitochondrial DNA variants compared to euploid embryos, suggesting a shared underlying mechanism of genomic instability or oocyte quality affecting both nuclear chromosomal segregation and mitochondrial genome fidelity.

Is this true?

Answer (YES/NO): YES